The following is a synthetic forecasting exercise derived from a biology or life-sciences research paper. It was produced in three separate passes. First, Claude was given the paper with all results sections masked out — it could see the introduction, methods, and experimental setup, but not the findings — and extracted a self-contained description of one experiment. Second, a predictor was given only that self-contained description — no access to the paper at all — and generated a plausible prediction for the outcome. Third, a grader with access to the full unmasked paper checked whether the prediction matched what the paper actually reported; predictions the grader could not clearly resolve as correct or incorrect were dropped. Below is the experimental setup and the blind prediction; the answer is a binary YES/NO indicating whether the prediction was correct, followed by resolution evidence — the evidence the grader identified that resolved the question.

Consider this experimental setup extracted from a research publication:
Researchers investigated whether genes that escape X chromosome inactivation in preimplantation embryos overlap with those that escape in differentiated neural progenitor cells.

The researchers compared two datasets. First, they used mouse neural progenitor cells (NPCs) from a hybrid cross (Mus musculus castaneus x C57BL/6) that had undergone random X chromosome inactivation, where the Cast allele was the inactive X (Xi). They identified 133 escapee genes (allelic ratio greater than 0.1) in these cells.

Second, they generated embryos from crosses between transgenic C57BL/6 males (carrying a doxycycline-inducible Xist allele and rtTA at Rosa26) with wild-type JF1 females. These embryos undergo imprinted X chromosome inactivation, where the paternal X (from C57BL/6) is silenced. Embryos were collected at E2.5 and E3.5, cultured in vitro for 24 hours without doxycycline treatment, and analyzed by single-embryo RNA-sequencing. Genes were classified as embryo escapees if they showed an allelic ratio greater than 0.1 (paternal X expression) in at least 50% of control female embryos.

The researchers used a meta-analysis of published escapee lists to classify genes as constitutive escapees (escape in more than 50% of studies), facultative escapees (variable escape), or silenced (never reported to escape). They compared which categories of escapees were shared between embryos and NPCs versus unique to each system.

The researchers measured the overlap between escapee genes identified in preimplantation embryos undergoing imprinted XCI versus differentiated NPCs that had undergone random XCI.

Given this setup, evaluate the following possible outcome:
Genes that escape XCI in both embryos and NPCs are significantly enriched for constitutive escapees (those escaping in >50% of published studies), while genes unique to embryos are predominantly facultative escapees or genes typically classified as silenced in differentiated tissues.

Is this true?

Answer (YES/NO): YES